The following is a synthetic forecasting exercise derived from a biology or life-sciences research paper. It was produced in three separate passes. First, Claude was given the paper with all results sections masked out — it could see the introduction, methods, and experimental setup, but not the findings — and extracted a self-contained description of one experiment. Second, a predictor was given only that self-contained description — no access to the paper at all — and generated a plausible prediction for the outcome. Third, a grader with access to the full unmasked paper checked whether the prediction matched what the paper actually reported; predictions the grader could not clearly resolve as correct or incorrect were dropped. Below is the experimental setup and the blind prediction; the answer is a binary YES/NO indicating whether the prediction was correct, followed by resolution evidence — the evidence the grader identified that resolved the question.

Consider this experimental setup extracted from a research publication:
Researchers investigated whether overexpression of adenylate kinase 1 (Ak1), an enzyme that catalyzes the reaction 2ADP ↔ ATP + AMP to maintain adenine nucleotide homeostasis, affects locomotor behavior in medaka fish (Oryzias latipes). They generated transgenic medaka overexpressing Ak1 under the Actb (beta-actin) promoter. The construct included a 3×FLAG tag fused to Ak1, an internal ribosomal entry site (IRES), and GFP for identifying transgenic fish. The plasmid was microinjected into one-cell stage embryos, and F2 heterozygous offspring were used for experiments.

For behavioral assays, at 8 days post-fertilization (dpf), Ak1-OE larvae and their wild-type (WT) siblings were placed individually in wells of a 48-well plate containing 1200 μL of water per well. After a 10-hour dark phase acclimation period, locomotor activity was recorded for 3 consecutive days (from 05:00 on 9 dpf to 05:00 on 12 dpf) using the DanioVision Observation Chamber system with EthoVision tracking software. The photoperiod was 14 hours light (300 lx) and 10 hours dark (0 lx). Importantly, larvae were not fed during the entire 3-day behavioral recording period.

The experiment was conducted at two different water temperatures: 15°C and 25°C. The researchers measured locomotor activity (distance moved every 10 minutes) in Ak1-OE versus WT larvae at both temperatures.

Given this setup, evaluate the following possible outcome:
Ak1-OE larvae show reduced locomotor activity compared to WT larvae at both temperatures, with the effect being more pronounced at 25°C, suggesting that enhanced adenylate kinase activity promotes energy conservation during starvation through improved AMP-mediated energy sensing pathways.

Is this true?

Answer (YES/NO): NO